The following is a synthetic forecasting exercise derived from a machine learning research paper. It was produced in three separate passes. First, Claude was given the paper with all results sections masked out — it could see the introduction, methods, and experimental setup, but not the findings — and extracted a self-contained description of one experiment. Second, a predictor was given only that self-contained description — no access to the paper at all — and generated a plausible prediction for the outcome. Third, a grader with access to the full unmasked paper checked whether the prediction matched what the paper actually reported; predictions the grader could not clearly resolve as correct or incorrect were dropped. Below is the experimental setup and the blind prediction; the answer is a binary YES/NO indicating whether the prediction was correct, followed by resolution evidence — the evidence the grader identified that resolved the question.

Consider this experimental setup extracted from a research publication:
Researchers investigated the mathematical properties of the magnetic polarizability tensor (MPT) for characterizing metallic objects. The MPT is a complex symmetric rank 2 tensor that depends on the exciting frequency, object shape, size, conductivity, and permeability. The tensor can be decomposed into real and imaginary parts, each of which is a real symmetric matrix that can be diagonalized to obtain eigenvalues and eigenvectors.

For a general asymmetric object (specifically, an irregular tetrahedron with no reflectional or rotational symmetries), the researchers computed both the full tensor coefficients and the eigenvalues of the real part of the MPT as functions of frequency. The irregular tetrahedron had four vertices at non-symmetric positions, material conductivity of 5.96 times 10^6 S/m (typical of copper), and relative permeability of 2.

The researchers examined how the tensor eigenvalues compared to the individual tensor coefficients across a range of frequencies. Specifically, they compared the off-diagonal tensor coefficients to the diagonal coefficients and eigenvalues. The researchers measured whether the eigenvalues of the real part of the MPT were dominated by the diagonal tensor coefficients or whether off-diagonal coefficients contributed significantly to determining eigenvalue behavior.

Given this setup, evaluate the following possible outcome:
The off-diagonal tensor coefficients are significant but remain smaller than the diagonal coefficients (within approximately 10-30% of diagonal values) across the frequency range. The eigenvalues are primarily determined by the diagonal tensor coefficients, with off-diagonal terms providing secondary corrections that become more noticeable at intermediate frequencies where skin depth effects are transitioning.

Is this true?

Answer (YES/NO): NO